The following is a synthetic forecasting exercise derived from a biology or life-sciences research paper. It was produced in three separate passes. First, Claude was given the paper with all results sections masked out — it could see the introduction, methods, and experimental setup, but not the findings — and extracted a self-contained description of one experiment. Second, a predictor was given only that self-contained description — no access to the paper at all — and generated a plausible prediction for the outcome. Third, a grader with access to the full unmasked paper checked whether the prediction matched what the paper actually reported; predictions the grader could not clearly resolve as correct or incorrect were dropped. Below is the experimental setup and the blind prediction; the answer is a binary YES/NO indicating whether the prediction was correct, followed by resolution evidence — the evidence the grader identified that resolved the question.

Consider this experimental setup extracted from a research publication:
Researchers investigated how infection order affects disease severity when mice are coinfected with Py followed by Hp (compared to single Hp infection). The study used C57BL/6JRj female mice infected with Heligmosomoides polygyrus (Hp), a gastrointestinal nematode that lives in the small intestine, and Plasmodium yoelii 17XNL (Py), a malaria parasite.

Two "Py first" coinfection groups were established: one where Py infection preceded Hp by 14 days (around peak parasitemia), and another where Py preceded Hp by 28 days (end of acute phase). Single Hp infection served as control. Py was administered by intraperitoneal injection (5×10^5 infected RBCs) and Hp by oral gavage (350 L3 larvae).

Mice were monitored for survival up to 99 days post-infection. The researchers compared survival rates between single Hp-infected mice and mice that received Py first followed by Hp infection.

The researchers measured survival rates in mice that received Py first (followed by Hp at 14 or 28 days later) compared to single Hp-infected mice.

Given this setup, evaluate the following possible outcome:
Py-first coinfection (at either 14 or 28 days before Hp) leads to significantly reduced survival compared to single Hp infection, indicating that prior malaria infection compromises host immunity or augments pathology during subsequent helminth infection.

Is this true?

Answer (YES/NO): NO